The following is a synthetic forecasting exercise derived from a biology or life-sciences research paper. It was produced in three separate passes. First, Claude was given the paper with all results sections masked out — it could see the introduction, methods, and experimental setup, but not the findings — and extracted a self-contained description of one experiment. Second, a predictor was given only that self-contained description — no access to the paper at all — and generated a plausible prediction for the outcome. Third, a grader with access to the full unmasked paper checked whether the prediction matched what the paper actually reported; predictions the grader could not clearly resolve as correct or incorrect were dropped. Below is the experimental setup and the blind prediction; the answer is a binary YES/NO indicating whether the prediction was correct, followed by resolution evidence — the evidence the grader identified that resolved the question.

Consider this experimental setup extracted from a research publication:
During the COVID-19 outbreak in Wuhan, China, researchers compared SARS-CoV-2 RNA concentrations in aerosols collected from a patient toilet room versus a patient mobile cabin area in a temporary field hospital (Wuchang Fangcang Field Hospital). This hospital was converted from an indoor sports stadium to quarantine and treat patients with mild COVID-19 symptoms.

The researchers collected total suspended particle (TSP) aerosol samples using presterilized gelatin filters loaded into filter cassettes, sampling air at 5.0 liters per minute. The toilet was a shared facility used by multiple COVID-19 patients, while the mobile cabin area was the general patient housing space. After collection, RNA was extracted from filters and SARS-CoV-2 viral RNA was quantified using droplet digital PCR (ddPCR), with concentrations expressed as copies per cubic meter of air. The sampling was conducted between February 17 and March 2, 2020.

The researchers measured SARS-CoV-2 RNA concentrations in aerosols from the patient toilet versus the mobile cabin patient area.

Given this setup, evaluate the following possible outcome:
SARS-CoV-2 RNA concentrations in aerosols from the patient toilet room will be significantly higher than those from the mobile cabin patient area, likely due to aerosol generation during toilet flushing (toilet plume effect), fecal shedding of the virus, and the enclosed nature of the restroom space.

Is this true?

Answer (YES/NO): YES